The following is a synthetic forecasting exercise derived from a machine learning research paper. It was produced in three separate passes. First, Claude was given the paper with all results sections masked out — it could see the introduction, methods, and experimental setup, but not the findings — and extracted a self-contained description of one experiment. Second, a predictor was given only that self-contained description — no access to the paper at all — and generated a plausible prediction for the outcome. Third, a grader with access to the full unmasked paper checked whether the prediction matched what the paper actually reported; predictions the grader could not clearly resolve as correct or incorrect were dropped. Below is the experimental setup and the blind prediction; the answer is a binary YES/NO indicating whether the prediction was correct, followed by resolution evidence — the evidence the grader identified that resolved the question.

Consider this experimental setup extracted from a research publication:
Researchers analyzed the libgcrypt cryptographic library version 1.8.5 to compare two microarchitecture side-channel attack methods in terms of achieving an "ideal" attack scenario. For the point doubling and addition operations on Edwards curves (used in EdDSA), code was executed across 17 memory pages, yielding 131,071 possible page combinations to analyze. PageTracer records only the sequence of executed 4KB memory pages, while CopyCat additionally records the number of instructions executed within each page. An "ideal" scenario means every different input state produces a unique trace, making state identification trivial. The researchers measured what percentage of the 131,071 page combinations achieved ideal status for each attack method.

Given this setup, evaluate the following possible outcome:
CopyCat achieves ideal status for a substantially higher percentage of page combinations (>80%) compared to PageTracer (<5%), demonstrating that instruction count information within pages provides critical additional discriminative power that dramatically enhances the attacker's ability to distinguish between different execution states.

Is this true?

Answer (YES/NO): NO